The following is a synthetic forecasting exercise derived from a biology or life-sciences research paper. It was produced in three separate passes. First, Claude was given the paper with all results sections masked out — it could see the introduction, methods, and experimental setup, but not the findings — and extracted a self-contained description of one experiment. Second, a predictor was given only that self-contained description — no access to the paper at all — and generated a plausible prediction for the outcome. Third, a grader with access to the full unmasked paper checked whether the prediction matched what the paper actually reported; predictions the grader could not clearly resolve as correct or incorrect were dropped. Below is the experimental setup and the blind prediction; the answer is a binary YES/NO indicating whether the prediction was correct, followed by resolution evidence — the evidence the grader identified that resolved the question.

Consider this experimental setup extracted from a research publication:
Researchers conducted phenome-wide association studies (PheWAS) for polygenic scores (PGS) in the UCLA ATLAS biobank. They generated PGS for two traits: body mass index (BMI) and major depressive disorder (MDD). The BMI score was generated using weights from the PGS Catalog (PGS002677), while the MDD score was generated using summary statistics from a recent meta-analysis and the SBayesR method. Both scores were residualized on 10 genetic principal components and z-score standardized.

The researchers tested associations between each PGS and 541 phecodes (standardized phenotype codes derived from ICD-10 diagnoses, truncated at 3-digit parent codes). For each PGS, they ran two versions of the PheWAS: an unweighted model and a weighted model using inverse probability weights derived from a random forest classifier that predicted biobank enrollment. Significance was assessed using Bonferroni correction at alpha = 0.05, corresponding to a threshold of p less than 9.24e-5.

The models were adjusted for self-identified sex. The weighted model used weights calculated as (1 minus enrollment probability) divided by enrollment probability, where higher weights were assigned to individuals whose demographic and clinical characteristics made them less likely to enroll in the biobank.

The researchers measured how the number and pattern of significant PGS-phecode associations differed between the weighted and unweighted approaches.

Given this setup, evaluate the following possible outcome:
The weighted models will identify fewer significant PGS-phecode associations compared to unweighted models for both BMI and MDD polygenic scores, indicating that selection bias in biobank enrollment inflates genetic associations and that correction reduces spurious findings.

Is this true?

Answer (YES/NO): YES